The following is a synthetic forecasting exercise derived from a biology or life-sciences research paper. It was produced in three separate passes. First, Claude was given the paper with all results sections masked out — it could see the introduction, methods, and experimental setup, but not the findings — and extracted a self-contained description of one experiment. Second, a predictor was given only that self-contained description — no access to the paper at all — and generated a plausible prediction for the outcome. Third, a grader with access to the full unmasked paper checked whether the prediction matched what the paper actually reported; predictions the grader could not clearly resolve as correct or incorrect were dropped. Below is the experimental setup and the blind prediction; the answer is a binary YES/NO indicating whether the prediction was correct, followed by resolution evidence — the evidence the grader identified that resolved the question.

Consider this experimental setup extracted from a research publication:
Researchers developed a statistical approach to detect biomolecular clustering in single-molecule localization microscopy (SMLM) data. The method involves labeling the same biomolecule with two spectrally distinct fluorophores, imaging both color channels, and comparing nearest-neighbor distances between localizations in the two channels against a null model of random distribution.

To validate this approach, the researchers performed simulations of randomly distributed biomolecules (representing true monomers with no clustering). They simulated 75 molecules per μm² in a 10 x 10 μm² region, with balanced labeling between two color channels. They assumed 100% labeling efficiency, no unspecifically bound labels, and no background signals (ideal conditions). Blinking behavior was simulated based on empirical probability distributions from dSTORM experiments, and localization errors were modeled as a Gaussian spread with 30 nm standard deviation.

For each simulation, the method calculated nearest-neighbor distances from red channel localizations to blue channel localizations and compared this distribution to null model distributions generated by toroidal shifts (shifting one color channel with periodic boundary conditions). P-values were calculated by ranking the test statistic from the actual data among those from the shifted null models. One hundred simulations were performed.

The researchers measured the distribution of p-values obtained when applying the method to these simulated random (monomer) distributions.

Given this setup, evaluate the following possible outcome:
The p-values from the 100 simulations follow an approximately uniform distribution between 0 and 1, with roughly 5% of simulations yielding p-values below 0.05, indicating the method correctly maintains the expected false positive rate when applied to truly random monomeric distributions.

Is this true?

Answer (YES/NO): YES